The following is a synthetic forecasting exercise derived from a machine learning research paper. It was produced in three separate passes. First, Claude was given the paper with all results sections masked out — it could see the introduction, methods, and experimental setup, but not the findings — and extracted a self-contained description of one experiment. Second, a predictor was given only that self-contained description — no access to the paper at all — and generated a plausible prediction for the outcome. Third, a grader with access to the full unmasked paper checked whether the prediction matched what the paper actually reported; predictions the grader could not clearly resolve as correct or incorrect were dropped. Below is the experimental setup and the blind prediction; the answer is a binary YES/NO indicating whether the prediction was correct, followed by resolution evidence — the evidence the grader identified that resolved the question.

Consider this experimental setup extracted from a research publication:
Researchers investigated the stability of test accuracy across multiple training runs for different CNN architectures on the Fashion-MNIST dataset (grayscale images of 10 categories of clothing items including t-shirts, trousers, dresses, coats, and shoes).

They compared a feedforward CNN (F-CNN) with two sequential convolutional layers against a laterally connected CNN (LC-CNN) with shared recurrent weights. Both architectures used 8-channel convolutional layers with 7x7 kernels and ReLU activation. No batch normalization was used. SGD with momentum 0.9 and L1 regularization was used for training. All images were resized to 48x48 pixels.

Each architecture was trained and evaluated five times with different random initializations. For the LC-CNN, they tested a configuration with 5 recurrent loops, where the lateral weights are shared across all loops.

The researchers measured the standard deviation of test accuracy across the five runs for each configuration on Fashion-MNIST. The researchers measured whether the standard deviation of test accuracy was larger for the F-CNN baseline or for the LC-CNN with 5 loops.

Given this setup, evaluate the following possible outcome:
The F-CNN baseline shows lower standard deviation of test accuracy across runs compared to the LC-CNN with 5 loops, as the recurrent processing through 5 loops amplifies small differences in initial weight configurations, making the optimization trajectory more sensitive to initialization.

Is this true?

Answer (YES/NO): NO